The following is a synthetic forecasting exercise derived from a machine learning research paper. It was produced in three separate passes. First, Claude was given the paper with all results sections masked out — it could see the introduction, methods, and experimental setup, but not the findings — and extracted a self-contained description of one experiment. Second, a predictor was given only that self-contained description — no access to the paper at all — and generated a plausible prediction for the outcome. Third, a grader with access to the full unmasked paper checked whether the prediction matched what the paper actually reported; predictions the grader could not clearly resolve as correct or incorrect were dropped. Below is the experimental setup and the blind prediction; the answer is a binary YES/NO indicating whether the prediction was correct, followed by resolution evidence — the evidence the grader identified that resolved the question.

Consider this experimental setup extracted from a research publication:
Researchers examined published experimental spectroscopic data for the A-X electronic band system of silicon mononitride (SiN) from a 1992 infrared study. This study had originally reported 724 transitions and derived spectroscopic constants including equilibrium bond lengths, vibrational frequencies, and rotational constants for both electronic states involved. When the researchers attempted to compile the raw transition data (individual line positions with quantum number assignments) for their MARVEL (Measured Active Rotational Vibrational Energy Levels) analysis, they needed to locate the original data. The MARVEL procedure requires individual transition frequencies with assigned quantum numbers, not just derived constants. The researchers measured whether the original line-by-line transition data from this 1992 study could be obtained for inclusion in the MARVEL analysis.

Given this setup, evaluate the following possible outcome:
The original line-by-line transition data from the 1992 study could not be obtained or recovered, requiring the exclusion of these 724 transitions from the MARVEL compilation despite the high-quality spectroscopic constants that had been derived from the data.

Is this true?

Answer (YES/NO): YES